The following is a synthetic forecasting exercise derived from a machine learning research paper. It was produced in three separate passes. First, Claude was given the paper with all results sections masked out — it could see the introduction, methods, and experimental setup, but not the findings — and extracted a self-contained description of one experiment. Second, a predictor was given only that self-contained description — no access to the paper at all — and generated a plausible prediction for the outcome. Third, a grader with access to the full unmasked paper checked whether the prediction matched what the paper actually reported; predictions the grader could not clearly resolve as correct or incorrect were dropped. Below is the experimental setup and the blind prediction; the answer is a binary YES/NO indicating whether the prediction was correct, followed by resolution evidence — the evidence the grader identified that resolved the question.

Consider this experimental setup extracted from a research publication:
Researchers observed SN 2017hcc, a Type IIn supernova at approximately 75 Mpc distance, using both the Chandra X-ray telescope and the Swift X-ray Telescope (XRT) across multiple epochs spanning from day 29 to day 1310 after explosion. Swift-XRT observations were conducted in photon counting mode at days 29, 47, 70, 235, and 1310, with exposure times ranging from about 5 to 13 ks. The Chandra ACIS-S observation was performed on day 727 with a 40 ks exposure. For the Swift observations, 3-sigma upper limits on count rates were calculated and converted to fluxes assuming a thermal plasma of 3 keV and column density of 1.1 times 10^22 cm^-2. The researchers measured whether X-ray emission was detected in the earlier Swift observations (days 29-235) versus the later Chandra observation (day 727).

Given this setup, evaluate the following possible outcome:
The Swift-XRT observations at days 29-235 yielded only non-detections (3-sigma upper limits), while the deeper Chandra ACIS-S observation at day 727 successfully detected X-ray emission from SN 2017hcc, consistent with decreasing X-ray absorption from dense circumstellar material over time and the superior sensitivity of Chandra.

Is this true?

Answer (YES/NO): YES